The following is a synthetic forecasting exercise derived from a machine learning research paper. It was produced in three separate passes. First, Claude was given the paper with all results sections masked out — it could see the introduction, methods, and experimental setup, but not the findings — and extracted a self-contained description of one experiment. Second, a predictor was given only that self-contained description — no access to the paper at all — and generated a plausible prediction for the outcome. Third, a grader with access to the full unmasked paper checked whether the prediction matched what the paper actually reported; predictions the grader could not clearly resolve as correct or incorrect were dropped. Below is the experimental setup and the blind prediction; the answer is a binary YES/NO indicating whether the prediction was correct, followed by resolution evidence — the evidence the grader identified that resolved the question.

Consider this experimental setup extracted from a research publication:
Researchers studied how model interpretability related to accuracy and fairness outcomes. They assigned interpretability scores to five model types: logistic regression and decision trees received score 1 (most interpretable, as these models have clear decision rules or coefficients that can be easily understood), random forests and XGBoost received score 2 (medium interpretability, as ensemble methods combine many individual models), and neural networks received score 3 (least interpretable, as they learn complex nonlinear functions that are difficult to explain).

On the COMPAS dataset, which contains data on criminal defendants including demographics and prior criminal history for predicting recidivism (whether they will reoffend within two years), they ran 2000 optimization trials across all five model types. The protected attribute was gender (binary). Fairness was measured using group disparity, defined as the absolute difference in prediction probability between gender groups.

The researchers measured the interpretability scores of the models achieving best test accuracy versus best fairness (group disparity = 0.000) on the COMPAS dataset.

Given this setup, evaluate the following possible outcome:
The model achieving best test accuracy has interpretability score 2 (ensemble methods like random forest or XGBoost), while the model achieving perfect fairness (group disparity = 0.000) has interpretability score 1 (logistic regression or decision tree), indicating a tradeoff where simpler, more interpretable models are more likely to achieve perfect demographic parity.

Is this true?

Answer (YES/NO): NO